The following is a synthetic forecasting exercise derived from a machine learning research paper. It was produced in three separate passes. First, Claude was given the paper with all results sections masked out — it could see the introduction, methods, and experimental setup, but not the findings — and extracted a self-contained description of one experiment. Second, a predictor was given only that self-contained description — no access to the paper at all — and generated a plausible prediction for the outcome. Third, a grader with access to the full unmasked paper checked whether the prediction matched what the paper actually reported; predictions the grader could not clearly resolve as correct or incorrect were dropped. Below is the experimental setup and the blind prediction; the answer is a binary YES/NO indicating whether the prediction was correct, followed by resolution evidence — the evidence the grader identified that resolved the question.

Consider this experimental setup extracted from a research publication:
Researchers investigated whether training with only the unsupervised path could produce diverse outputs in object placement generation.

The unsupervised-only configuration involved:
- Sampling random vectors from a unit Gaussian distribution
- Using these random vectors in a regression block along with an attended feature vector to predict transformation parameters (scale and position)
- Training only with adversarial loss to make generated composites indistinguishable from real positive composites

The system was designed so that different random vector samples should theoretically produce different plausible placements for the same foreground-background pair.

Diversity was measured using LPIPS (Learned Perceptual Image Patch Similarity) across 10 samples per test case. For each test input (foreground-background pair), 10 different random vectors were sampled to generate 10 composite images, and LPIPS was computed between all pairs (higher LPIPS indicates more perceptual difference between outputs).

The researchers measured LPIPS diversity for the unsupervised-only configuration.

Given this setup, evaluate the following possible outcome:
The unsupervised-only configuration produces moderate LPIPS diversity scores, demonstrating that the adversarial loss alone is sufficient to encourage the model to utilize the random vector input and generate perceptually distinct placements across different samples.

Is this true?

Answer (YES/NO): NO